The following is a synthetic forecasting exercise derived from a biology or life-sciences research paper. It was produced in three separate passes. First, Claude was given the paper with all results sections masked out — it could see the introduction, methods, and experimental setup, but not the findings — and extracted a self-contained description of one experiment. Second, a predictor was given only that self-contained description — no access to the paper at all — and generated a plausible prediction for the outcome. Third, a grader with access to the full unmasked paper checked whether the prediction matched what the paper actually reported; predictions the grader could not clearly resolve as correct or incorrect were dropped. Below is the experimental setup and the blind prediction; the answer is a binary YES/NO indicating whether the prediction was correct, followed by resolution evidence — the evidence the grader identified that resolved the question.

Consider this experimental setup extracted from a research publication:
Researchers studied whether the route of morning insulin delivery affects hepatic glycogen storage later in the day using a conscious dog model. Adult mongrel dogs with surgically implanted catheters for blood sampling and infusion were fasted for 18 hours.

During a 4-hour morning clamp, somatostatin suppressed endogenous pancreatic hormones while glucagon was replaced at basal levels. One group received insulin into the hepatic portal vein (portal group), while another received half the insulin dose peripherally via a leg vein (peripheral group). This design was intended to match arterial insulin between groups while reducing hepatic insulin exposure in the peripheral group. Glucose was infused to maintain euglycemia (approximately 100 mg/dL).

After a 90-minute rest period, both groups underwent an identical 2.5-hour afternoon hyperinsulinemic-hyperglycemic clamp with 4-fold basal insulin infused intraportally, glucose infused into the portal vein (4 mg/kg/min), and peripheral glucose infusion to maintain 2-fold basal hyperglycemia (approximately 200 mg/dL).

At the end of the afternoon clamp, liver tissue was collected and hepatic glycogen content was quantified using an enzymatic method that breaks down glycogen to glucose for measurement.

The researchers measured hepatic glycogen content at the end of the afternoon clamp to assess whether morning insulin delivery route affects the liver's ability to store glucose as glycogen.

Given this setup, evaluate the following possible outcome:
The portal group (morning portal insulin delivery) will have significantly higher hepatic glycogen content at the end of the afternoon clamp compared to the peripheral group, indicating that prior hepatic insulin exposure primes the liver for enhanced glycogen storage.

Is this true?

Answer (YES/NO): YES